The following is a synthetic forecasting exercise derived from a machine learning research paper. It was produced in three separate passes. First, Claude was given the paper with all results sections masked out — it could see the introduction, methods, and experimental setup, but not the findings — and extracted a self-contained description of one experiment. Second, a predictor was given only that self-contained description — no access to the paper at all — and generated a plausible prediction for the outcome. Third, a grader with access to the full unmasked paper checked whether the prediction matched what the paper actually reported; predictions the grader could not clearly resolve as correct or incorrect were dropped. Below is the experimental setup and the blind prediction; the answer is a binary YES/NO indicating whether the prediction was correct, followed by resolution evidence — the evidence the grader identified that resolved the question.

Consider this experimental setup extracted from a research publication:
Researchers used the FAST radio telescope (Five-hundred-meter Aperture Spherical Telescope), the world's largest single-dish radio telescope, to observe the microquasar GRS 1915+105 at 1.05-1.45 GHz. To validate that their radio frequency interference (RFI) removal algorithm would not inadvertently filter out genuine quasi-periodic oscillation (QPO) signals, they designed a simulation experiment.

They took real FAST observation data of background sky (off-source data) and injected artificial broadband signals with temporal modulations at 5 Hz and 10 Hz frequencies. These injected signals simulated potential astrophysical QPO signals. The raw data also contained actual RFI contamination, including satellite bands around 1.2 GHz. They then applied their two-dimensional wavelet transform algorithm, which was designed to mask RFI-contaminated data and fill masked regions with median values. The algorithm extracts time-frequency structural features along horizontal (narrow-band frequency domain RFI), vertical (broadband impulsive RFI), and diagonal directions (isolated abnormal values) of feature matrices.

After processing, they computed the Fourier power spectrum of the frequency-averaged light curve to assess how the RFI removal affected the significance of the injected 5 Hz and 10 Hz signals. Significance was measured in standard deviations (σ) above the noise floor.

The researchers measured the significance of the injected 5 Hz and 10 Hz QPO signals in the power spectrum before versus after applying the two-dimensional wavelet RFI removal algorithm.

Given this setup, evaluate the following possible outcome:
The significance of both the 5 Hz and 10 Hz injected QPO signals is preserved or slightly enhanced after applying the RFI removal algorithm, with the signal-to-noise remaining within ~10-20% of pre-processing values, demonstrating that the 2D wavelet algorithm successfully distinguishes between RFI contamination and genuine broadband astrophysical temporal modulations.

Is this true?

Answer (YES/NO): NO